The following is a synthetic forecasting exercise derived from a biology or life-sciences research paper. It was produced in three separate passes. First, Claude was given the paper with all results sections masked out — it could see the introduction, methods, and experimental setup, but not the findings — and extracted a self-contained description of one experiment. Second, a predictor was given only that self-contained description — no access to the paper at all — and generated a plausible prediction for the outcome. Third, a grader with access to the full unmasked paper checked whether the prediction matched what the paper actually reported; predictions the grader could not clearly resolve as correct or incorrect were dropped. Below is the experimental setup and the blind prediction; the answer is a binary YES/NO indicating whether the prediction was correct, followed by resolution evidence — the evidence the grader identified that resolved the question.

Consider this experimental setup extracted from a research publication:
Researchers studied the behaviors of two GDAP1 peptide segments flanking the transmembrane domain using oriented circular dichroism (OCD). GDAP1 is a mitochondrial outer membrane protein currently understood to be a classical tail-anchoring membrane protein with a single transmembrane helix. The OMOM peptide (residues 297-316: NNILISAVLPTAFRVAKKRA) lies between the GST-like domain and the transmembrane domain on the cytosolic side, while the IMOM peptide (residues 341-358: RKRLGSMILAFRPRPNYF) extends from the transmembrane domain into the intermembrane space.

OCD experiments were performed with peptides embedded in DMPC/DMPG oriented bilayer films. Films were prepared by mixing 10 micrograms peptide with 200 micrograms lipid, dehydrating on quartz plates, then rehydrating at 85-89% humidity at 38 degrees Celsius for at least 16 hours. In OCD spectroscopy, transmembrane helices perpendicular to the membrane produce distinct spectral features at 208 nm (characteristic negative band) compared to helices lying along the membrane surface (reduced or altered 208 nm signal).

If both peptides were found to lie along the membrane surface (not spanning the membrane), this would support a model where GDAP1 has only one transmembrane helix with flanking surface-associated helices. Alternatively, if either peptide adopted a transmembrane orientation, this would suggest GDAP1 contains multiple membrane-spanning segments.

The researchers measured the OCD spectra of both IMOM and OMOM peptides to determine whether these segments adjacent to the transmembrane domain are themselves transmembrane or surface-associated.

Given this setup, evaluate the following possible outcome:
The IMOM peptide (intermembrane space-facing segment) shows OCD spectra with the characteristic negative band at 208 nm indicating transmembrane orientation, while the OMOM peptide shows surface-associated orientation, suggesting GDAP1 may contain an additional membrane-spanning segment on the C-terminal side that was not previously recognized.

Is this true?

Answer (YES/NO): NO